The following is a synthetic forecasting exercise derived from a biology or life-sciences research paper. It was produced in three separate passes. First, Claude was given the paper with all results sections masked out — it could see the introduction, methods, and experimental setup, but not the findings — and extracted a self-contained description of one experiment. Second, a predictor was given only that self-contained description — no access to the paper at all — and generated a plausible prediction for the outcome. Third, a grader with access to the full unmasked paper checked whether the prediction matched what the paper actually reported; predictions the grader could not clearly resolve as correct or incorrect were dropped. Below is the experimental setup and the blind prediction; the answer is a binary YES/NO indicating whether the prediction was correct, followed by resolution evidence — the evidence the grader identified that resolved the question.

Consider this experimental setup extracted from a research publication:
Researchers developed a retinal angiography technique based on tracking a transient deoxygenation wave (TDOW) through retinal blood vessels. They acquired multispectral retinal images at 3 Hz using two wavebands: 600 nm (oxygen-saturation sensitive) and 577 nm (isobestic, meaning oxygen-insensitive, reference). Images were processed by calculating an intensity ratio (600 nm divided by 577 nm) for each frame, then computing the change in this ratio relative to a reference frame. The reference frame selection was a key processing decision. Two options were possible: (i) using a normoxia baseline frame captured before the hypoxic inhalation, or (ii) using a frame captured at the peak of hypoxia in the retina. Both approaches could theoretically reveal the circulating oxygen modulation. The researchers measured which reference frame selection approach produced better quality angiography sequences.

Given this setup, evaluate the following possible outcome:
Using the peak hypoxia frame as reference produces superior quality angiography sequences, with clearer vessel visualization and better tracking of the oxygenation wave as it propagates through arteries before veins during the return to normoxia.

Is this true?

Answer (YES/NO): YES